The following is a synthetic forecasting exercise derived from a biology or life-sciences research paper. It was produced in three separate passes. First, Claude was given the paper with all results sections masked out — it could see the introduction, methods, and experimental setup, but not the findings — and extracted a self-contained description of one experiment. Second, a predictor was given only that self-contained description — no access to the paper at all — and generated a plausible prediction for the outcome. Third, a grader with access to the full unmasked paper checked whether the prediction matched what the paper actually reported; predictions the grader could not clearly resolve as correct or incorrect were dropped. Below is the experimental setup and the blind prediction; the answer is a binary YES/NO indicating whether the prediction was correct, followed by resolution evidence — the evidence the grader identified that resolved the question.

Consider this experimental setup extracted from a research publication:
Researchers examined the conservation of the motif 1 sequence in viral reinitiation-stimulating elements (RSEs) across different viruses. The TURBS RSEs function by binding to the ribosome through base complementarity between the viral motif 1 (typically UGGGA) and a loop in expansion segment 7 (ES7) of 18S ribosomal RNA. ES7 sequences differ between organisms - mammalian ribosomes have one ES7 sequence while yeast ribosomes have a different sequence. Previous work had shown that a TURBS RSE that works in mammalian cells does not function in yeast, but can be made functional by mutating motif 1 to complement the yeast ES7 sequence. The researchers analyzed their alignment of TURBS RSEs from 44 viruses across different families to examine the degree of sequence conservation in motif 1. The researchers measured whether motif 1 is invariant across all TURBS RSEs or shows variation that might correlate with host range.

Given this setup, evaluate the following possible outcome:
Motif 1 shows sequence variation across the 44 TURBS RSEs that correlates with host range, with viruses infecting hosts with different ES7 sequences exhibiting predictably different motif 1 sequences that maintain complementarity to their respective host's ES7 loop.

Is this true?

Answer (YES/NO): NO